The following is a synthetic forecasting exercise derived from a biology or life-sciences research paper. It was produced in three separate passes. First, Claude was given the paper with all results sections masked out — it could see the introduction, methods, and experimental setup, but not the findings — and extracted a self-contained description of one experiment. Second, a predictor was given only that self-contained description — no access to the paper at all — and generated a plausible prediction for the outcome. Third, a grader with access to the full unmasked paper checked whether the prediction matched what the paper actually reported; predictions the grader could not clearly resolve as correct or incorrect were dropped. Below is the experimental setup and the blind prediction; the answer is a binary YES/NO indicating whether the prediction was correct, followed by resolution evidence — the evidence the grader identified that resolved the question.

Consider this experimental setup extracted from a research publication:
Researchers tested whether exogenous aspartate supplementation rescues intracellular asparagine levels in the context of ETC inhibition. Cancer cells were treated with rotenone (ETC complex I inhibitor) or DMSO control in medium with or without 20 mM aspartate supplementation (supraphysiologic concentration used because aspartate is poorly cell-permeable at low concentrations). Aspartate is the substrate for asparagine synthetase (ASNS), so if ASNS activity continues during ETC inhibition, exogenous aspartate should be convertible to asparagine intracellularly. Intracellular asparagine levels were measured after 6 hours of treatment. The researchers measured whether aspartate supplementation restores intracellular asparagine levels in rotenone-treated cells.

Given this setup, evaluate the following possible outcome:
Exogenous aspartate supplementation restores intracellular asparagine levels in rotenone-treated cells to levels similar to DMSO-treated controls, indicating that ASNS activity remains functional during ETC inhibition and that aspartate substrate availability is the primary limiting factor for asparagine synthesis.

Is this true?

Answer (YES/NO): YES